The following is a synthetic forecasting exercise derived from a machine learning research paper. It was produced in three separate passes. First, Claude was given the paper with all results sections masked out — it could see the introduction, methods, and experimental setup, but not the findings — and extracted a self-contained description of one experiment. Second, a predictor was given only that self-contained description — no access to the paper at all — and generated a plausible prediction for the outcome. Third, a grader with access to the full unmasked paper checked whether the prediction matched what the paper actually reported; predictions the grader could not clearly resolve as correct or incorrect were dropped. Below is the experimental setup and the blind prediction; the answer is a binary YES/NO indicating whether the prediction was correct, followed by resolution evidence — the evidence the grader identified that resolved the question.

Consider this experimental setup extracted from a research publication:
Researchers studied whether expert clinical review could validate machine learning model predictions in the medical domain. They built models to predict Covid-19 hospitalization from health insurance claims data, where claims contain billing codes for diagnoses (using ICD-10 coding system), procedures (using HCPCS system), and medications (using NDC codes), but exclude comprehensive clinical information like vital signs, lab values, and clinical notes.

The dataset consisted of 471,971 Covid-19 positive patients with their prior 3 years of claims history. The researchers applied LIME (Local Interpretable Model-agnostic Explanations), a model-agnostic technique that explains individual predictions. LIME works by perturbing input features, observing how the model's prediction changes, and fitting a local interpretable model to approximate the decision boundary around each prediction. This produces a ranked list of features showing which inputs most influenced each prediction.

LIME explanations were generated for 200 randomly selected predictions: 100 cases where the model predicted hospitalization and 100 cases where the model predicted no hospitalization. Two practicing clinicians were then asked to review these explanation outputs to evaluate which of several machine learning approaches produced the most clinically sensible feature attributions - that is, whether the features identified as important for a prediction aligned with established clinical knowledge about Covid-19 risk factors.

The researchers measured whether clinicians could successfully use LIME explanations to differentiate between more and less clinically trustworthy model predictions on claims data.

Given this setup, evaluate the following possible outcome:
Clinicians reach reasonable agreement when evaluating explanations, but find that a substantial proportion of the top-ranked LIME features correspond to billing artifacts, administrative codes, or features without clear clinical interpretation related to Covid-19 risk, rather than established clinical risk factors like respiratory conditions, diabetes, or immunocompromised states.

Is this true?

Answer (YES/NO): NO